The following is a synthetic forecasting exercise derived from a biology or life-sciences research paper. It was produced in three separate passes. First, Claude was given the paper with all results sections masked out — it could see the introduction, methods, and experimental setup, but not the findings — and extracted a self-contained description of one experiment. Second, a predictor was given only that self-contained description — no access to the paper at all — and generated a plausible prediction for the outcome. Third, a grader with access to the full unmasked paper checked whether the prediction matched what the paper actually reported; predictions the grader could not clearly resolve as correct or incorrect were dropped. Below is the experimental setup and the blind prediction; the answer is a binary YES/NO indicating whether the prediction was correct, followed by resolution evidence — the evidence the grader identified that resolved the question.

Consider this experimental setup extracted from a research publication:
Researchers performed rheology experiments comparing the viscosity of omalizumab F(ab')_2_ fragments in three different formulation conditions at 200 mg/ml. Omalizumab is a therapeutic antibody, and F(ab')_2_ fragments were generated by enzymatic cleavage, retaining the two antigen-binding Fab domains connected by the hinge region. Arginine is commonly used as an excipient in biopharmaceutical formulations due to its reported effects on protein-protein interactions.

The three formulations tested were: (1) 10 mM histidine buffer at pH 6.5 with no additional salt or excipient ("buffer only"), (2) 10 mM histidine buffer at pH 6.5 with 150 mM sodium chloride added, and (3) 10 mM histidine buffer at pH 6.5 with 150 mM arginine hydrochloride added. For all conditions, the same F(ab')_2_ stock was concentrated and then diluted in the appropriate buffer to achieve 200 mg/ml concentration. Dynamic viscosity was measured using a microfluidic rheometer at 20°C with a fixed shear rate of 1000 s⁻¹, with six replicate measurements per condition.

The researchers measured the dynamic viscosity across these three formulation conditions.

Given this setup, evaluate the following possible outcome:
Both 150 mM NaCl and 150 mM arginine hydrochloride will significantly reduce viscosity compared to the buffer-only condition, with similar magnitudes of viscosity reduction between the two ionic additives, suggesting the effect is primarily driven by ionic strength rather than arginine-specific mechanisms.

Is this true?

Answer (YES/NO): NO